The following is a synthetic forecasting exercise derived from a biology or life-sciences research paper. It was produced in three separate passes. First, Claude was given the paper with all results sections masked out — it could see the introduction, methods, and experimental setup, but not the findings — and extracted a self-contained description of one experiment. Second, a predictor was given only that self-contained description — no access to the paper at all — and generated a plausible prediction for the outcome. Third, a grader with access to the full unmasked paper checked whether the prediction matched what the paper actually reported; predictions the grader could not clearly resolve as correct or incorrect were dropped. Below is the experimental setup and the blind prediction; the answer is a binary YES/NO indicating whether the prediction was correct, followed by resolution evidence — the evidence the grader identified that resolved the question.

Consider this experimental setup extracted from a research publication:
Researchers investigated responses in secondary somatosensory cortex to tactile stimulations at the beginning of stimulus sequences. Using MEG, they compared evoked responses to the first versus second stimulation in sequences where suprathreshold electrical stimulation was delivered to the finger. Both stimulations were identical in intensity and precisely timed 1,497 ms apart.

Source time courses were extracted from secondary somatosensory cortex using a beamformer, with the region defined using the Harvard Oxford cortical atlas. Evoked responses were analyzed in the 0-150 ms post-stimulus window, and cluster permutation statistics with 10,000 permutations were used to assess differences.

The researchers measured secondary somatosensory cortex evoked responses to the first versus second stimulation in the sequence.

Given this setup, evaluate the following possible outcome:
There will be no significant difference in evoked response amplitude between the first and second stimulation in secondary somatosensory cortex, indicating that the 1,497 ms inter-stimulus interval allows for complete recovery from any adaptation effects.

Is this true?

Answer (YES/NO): NO